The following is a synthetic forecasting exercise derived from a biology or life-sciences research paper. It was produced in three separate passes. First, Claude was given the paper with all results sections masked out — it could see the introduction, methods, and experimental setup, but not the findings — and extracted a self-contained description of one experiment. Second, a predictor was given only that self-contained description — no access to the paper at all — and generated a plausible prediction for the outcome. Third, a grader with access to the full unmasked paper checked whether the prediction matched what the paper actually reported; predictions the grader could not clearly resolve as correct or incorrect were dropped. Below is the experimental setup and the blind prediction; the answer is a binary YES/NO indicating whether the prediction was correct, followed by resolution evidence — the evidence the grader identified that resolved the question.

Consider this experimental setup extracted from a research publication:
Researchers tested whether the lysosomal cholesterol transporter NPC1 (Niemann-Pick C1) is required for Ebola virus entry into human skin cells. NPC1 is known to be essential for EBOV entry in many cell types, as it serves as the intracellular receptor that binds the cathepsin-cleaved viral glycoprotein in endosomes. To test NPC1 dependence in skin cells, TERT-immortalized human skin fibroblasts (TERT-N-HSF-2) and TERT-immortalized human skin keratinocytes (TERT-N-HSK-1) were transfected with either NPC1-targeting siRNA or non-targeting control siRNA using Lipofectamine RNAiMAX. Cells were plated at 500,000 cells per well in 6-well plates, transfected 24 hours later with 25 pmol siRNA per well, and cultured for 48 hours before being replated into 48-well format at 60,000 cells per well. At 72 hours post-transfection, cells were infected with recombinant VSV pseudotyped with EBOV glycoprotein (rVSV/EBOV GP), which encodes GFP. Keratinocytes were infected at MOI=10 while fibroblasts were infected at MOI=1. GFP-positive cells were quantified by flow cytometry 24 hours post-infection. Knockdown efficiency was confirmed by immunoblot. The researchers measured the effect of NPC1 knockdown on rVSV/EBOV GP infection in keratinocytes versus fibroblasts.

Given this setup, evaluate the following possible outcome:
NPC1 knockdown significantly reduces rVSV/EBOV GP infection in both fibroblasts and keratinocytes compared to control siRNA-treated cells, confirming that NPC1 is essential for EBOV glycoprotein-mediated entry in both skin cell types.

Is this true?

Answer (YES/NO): YES